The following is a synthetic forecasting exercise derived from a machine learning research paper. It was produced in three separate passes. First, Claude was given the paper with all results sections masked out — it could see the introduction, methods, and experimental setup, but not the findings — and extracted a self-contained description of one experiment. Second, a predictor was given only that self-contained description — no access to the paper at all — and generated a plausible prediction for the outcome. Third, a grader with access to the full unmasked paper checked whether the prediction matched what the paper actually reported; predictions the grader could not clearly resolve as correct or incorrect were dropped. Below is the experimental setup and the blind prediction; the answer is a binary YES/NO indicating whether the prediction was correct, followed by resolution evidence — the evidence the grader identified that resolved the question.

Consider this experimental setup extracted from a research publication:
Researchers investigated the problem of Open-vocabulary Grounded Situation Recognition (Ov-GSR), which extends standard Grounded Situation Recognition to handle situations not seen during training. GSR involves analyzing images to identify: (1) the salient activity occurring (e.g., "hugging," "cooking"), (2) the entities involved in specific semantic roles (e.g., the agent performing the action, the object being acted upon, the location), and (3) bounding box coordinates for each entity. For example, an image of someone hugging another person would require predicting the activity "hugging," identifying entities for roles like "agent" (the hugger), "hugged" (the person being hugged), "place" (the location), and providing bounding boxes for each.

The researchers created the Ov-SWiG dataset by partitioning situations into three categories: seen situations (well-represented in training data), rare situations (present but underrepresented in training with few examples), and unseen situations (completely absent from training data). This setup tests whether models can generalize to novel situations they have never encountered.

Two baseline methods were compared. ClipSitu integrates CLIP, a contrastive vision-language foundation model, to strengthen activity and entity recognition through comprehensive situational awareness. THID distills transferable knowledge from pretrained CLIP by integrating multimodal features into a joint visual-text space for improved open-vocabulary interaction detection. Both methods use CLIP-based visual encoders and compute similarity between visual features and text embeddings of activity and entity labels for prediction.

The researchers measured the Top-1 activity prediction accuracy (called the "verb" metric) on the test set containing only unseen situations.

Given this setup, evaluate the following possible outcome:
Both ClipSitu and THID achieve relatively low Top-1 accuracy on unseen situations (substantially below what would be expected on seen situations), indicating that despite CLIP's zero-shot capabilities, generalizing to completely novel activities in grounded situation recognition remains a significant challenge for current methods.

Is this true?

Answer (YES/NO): YES